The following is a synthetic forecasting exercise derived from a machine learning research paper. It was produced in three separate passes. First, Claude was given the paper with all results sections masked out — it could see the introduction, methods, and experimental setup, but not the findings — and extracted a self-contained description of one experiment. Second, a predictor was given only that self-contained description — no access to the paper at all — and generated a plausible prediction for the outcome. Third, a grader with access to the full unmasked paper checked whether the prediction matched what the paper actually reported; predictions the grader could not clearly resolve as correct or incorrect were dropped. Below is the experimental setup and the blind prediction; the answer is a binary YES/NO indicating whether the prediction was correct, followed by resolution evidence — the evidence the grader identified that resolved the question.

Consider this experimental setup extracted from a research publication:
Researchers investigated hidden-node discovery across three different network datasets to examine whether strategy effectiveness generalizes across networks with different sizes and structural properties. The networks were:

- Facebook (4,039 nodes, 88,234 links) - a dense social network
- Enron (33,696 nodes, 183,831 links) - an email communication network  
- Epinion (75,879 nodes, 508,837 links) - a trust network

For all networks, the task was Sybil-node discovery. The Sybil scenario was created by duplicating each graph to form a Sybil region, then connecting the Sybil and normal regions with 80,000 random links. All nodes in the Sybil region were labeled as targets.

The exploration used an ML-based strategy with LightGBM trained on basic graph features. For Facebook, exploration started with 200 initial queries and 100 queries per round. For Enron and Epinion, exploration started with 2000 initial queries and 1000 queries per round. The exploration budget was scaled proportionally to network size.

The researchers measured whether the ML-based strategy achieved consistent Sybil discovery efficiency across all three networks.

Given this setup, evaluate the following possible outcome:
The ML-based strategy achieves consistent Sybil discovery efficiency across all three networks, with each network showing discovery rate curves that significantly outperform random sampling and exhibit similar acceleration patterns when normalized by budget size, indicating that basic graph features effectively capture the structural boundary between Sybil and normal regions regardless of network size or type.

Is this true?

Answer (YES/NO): NO